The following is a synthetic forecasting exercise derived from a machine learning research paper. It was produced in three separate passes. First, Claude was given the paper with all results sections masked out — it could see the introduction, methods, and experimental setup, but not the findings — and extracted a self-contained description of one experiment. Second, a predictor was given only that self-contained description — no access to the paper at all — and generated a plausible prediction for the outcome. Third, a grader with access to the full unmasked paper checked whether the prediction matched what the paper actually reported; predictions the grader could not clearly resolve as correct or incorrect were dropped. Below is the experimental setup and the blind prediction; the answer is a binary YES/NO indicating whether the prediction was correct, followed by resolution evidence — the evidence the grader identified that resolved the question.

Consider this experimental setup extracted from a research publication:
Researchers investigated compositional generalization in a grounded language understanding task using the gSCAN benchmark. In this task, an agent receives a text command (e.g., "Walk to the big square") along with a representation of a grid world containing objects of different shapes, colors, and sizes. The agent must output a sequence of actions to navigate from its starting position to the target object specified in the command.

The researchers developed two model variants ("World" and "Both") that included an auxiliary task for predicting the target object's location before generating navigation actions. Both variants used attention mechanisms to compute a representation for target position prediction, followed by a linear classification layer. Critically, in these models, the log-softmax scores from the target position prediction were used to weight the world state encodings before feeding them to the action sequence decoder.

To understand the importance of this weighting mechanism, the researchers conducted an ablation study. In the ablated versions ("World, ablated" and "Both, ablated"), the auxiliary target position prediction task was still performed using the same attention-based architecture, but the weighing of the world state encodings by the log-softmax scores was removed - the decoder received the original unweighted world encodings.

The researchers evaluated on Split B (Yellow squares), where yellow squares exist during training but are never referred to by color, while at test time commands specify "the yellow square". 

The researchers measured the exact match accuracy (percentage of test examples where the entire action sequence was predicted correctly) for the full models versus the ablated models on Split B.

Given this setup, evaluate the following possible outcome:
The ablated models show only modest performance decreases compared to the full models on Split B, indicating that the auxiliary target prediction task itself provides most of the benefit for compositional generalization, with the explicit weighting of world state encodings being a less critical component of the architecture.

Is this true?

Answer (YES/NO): NO